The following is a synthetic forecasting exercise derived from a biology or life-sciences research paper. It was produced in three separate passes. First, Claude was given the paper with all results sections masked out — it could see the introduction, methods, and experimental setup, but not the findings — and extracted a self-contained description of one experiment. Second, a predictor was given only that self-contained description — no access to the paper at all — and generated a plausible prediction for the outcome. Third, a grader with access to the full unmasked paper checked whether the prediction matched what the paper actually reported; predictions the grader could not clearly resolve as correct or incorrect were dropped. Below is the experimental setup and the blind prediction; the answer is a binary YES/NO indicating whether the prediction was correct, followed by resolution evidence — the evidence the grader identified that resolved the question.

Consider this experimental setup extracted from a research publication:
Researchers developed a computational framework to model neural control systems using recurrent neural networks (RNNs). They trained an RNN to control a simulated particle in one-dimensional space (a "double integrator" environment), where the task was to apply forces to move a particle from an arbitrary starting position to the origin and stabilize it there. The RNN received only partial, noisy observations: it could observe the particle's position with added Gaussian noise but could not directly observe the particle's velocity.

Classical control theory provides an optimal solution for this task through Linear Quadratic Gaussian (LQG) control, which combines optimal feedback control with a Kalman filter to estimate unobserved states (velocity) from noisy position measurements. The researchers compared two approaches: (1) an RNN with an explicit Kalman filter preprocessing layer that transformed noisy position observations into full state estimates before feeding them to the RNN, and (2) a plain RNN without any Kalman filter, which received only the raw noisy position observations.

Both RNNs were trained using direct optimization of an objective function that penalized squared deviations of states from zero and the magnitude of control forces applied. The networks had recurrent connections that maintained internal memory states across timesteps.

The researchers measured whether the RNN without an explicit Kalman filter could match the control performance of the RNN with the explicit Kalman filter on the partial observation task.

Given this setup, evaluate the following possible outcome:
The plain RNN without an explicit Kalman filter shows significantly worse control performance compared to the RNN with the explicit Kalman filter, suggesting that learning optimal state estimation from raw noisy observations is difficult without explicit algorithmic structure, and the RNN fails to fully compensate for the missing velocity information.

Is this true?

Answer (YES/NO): NO